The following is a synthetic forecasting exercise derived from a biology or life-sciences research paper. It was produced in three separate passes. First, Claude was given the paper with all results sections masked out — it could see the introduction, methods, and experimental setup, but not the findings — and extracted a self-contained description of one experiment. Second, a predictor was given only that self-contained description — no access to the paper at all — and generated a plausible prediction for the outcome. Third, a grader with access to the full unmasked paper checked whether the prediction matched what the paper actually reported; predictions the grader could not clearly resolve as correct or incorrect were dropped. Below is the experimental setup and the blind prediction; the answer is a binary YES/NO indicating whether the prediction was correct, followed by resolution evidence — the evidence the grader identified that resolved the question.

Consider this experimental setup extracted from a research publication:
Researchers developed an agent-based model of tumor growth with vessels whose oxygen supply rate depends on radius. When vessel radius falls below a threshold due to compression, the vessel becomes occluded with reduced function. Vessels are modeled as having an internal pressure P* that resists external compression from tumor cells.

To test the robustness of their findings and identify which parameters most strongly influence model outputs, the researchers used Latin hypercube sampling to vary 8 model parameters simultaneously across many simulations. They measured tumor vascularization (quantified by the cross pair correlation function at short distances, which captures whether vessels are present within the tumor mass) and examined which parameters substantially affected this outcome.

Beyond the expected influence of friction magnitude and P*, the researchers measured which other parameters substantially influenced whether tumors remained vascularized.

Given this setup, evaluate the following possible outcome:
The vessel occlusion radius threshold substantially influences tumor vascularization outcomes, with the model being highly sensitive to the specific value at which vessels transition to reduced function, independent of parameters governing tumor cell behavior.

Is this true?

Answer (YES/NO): NO